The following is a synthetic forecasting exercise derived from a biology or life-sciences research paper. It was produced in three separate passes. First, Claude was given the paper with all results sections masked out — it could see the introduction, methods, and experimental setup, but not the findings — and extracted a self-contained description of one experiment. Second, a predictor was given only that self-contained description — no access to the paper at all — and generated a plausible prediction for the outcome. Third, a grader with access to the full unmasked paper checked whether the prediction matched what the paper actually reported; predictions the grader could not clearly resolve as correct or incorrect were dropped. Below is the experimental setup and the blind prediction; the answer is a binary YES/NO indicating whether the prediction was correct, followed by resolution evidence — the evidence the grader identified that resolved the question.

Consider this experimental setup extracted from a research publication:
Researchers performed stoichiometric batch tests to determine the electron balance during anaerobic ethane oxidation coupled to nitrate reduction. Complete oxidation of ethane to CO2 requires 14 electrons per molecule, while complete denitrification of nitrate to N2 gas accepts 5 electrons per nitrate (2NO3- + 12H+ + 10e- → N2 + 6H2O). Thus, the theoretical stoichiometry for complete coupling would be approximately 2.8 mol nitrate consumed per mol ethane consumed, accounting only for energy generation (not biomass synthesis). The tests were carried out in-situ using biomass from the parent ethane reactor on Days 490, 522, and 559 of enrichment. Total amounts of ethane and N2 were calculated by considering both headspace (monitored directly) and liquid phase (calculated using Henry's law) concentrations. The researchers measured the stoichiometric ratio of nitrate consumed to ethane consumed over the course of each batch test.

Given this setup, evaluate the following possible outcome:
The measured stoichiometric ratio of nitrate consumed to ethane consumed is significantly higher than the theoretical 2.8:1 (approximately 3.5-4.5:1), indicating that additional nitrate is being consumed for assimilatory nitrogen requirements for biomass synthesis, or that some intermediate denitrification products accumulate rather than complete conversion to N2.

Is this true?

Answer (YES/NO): NO